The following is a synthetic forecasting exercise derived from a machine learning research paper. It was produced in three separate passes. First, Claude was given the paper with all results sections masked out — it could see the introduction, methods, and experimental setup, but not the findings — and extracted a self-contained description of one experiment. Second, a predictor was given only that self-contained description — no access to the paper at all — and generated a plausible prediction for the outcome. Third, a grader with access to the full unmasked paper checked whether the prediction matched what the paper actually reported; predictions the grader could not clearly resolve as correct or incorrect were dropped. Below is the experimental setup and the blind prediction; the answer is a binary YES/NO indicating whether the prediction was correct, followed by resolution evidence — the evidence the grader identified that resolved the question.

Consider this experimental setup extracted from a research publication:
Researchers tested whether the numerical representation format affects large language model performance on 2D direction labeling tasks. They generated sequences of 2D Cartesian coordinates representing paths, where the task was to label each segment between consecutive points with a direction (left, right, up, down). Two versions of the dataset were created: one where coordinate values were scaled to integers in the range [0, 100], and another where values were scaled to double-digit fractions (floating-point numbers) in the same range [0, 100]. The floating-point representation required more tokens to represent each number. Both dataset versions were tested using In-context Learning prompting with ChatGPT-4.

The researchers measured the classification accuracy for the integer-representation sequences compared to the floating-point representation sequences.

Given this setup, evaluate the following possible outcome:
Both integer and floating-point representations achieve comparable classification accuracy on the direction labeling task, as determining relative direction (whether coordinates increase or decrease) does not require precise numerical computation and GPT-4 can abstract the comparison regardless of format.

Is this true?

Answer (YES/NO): YES